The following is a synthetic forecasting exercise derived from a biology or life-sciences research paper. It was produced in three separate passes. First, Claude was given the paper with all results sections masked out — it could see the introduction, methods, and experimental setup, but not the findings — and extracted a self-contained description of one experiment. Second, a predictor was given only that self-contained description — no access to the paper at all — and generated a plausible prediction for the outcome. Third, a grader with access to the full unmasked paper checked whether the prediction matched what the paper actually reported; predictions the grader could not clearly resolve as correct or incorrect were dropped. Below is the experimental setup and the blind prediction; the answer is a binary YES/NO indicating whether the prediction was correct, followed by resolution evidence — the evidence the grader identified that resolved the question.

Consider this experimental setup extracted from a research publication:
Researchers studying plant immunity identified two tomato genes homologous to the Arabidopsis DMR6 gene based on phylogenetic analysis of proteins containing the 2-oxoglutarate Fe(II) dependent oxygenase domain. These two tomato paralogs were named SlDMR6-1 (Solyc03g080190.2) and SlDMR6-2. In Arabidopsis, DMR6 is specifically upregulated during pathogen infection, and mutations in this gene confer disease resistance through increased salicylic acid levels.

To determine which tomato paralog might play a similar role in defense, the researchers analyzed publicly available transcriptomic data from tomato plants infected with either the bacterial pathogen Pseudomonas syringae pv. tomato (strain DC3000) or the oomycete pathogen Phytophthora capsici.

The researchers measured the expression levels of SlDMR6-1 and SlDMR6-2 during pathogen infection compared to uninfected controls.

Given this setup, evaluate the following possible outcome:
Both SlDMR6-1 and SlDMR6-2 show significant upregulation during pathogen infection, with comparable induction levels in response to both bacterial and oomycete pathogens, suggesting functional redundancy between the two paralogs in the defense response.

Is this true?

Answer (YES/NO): NO